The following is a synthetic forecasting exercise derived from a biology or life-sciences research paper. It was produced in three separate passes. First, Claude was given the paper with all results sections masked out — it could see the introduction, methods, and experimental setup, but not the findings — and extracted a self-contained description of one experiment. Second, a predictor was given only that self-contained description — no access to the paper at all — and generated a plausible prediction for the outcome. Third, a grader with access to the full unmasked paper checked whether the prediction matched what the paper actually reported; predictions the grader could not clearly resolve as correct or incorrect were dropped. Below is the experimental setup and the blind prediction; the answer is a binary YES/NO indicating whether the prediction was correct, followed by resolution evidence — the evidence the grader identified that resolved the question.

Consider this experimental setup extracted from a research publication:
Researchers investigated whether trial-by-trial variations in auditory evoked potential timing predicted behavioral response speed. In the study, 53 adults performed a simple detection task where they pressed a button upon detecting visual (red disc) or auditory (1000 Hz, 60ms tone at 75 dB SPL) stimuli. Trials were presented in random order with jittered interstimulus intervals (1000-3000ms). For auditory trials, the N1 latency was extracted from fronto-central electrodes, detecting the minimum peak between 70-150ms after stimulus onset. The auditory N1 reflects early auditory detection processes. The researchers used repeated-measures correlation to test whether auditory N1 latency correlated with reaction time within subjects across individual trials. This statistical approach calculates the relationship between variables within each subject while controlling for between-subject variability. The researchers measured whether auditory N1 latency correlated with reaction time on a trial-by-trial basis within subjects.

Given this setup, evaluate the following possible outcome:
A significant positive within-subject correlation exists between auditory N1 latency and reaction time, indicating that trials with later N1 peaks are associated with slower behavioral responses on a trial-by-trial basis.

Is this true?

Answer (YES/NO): NO